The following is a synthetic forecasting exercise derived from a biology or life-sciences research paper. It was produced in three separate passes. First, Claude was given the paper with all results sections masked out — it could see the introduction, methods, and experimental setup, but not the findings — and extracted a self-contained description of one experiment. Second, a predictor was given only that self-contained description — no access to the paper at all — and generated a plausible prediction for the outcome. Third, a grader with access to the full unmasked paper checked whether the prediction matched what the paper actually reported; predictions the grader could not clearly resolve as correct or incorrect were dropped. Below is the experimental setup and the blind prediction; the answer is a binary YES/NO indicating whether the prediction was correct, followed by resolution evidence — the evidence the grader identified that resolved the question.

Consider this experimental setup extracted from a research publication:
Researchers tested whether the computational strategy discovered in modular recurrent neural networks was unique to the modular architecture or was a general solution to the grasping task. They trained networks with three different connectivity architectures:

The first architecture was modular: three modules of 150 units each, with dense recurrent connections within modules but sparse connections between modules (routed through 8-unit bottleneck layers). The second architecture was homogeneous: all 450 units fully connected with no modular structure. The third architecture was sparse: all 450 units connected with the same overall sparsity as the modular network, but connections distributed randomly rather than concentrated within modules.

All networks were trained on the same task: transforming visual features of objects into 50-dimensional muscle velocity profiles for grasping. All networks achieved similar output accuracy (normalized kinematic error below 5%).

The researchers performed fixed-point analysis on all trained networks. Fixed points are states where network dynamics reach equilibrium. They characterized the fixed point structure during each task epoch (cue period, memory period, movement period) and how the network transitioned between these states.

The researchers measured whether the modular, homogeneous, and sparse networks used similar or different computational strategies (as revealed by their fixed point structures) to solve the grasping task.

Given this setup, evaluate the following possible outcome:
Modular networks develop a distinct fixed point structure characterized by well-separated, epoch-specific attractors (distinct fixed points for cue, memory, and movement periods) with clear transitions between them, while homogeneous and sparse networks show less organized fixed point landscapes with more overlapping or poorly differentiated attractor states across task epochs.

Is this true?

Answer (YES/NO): NO